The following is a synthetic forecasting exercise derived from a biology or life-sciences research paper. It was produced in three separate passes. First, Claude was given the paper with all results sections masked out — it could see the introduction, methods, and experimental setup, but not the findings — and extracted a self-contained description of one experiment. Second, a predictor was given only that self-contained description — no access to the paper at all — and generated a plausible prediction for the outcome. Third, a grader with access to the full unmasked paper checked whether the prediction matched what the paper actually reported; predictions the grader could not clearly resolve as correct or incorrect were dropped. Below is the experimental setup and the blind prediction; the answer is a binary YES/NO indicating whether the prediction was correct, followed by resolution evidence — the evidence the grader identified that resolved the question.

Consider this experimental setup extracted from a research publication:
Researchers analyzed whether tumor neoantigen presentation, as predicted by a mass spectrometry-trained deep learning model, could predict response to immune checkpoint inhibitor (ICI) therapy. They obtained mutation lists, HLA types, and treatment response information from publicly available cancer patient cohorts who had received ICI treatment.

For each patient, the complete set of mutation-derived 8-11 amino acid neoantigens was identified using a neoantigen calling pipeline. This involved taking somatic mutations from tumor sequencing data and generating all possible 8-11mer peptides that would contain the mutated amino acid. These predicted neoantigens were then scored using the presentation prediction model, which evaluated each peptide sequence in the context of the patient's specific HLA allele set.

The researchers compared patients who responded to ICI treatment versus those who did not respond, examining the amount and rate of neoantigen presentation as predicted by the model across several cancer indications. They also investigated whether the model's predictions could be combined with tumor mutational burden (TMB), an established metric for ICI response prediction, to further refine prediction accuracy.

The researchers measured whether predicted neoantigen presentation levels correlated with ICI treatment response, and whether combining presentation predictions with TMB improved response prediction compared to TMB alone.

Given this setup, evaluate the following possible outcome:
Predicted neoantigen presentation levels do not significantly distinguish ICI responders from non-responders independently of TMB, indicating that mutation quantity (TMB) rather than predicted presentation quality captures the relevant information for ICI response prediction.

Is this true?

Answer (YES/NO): NO